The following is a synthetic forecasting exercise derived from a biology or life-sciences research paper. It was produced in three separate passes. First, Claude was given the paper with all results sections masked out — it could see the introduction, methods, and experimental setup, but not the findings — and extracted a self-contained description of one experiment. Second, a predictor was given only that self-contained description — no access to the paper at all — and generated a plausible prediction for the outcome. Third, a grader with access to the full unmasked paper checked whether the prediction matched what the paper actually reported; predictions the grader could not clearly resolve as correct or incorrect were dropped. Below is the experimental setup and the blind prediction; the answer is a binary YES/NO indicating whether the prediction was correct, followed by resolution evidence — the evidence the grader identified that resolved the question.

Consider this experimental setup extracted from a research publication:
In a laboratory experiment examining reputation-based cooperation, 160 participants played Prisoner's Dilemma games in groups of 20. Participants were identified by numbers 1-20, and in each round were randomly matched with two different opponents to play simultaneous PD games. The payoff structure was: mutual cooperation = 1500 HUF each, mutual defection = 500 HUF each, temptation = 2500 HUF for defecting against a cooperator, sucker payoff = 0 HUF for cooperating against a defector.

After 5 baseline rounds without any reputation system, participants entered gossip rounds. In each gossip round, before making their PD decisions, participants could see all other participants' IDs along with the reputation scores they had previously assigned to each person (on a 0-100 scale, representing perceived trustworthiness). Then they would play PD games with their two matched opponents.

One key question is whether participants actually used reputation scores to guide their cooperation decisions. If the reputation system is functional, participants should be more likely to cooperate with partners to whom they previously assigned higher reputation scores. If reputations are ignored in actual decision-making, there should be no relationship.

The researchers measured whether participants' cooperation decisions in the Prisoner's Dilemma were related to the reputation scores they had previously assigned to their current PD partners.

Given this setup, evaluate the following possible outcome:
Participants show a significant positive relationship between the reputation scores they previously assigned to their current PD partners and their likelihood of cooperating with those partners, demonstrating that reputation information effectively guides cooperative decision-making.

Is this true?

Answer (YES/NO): YES